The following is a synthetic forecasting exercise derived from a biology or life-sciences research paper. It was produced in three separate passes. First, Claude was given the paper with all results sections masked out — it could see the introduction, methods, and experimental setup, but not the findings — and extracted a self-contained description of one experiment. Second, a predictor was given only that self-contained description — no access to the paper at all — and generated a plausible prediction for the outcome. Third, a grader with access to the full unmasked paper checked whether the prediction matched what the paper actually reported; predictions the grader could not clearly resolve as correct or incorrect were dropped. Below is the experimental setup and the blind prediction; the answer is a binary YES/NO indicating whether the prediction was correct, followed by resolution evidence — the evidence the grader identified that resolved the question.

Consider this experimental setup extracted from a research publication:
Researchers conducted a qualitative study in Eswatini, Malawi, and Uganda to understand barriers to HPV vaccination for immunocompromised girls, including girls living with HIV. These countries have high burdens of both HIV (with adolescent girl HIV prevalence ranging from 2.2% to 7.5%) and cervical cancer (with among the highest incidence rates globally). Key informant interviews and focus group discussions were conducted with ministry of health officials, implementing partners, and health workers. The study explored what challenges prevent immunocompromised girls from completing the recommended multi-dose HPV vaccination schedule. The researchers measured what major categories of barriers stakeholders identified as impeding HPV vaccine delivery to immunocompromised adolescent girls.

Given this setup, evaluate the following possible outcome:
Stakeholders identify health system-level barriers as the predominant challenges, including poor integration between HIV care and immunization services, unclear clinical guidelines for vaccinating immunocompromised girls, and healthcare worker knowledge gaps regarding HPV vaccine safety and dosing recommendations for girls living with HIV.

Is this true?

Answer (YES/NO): NO